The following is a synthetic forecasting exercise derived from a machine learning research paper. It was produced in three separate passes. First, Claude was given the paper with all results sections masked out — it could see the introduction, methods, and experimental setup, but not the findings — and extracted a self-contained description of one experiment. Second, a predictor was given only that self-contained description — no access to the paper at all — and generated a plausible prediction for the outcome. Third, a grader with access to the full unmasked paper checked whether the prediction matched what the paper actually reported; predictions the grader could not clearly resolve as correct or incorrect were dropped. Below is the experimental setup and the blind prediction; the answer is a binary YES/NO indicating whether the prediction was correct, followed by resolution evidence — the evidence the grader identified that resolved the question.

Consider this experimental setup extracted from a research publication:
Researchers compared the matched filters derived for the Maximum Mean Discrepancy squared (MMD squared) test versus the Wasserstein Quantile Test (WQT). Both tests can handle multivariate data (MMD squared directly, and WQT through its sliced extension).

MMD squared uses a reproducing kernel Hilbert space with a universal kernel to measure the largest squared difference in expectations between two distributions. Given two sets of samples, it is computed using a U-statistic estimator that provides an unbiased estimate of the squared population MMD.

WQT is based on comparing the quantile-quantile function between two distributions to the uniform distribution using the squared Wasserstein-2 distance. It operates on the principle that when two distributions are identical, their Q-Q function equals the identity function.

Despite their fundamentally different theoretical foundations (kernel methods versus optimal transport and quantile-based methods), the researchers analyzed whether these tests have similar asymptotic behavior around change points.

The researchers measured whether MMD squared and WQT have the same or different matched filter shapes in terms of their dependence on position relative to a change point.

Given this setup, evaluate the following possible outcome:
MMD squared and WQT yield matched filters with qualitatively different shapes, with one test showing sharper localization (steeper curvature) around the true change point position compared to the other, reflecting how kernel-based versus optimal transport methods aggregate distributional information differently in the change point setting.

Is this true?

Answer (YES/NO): NO